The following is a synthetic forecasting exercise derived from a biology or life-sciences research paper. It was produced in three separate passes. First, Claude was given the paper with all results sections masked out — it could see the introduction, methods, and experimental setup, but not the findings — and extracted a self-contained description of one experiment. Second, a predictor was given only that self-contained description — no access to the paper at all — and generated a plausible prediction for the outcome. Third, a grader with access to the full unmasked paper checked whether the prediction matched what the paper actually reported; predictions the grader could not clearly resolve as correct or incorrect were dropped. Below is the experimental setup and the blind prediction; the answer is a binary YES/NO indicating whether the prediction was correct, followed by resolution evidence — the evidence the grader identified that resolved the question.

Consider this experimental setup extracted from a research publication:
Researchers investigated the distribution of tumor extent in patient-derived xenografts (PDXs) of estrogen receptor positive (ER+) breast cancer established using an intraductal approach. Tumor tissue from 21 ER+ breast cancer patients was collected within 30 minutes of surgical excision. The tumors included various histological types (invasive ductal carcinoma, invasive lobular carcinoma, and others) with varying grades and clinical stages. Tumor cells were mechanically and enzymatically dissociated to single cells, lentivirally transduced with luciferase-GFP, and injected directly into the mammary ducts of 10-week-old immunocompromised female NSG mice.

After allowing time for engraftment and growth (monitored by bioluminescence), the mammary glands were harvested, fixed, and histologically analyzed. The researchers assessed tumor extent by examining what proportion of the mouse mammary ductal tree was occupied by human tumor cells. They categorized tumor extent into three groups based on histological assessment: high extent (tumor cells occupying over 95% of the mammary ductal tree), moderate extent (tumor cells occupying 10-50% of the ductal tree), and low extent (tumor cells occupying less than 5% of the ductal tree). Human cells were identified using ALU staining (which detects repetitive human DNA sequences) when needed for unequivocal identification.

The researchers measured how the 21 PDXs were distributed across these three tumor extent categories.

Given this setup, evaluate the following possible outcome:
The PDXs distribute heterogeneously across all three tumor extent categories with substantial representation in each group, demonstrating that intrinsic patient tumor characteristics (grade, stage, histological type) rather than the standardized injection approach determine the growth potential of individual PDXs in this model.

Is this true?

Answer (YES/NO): YES